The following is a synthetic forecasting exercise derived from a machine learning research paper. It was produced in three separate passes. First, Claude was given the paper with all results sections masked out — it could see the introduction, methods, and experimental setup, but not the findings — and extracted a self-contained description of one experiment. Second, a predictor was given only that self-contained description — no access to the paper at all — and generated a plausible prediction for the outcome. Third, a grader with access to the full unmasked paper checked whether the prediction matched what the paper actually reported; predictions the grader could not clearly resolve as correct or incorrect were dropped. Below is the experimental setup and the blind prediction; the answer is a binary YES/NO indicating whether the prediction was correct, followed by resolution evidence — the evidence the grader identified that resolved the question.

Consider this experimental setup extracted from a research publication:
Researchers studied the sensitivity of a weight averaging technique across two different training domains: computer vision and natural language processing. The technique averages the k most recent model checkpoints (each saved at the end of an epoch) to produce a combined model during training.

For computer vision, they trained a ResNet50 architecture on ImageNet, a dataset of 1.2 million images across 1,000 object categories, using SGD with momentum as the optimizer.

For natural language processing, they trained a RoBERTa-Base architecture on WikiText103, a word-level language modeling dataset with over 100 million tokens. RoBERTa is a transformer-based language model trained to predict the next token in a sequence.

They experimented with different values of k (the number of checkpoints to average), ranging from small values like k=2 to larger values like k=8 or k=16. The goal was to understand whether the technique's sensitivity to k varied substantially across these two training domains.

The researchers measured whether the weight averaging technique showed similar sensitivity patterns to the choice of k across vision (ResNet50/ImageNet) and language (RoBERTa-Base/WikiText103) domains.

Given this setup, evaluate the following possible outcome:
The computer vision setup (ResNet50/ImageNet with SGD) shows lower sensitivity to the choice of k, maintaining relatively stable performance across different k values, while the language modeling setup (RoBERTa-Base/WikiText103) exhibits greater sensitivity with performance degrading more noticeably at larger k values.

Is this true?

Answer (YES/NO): NO